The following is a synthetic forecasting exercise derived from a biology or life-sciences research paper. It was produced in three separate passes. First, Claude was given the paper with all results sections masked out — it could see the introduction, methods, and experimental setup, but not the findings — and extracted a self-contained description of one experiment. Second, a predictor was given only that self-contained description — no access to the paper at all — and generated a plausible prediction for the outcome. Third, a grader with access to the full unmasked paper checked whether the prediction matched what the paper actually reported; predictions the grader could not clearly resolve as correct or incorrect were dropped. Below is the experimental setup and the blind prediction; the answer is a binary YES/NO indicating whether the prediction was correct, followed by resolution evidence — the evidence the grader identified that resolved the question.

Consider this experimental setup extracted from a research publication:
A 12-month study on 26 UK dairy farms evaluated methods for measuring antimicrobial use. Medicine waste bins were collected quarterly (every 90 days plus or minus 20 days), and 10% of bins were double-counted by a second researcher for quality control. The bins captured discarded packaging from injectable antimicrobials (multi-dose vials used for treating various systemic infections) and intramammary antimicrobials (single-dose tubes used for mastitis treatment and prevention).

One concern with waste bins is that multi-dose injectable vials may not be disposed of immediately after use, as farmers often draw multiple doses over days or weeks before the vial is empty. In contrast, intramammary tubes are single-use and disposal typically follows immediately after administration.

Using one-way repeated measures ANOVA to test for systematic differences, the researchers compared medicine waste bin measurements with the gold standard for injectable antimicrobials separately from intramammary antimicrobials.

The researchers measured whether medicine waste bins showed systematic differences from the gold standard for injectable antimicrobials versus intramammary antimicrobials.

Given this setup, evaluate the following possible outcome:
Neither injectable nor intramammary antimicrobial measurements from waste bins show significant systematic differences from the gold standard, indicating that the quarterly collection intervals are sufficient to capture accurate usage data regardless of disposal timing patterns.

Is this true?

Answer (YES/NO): YES